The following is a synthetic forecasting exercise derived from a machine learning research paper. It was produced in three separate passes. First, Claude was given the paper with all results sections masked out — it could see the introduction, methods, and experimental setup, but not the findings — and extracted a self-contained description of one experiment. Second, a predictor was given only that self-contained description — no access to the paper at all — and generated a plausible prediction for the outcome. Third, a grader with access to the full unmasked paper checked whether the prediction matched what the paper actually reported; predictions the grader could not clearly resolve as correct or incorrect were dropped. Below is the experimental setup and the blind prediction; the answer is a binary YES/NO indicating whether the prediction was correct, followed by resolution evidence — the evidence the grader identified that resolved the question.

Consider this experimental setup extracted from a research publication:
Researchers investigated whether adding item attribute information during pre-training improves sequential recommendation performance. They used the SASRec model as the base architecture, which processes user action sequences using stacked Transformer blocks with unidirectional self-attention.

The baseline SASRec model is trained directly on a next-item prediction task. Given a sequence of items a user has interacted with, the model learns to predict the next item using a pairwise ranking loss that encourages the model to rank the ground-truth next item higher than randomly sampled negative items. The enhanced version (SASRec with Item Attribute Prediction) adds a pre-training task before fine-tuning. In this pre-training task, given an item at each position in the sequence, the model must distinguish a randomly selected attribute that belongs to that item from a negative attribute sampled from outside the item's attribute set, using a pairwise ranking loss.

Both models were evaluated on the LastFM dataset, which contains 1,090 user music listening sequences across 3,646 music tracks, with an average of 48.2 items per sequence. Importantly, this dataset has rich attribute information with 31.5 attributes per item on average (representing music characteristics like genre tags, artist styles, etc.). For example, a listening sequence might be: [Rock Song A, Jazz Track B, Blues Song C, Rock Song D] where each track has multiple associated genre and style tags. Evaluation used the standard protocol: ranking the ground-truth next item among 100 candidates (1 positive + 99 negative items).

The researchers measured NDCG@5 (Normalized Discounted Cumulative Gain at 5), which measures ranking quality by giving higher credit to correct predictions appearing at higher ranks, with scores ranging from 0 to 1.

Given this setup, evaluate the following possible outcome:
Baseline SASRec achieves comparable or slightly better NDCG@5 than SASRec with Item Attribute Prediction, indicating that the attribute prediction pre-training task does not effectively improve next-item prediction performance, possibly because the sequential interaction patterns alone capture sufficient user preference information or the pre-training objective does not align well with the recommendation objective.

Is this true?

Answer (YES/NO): YES